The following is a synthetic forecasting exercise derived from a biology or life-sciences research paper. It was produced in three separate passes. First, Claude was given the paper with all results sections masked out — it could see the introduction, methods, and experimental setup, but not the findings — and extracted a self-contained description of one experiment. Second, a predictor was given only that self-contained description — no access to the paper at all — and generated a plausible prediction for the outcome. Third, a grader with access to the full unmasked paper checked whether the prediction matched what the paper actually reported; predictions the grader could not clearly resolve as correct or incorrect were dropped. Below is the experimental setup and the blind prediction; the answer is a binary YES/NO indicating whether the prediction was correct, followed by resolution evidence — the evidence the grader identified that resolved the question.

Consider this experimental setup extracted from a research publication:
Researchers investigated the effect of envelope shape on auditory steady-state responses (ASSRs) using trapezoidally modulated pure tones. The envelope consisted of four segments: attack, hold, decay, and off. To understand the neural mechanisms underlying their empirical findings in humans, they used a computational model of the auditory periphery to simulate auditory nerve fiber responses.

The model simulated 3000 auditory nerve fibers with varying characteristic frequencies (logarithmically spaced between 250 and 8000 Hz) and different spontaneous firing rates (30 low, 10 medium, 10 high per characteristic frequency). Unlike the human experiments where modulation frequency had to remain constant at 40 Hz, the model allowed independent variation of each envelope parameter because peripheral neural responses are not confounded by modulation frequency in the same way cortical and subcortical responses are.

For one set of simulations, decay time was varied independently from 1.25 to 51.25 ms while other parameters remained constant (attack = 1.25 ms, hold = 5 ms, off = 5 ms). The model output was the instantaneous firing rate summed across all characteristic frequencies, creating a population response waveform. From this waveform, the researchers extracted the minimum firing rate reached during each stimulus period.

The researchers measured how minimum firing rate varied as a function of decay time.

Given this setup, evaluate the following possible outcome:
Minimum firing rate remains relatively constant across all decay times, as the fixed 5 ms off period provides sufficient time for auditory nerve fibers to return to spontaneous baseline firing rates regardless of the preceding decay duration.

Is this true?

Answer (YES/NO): NO